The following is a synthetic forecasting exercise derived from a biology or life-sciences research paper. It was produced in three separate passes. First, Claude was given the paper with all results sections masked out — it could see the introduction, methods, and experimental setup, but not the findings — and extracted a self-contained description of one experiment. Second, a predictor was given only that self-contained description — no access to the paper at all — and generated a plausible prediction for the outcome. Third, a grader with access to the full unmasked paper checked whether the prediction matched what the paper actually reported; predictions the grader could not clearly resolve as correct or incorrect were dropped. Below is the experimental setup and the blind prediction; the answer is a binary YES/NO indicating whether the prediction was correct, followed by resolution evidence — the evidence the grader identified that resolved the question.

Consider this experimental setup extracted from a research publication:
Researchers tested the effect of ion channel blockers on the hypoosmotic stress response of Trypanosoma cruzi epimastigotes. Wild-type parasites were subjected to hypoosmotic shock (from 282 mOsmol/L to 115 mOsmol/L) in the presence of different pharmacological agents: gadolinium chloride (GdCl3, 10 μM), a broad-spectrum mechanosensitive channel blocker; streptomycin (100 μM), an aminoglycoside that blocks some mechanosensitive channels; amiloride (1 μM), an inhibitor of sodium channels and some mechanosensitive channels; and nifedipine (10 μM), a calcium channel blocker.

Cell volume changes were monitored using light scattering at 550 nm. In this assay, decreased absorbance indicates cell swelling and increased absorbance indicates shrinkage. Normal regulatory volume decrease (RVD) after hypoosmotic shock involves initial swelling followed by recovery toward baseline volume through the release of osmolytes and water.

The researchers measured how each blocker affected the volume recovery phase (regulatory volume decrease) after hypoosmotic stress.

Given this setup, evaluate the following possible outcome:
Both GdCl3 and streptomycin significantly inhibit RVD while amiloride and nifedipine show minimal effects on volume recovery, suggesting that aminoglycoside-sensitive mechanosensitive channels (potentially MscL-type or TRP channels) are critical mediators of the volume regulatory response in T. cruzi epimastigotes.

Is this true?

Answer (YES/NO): NO